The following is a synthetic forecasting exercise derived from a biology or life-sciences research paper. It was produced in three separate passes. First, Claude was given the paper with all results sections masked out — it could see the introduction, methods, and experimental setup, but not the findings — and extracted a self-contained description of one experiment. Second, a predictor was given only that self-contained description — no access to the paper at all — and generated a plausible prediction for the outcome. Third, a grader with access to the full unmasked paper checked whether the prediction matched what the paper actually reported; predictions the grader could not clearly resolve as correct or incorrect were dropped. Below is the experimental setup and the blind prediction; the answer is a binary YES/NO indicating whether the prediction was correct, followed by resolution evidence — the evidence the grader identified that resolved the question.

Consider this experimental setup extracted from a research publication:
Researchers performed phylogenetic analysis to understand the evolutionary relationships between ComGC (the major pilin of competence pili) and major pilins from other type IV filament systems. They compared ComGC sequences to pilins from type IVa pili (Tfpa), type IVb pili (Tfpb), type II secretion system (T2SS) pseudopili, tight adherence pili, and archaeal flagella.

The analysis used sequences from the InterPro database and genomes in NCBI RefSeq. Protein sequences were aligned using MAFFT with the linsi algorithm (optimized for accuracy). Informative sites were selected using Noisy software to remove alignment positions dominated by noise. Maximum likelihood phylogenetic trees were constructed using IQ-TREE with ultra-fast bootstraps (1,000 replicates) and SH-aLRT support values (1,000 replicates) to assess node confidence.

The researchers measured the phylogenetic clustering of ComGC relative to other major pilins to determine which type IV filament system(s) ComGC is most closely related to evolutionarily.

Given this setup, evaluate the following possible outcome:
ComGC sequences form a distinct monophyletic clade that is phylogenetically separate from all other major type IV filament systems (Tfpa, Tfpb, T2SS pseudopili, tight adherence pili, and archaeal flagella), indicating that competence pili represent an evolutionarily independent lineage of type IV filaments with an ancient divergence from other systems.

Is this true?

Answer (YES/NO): YES